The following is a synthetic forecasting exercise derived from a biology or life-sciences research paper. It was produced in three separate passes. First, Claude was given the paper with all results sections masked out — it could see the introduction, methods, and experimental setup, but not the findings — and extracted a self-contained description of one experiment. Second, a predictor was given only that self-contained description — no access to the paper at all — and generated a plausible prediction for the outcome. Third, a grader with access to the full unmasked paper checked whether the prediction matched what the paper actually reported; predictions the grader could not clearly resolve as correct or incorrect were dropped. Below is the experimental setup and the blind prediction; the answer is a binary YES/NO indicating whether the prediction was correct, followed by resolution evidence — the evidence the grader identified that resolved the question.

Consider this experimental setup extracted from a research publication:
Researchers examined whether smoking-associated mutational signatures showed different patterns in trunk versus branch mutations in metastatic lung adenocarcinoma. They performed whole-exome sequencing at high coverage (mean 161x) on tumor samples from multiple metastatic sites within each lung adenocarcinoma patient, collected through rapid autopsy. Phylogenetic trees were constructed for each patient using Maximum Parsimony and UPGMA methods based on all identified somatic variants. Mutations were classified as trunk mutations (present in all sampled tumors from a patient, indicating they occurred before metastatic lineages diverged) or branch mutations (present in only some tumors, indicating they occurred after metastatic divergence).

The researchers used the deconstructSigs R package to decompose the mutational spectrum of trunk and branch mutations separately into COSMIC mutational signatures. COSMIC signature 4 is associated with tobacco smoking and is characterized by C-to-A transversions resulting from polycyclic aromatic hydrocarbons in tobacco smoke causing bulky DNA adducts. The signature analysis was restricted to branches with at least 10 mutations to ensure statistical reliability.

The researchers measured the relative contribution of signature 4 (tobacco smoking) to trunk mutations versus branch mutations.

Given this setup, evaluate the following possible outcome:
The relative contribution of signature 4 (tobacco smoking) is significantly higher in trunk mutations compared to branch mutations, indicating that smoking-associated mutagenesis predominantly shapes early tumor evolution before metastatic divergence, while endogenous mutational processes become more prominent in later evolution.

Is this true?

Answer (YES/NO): YES